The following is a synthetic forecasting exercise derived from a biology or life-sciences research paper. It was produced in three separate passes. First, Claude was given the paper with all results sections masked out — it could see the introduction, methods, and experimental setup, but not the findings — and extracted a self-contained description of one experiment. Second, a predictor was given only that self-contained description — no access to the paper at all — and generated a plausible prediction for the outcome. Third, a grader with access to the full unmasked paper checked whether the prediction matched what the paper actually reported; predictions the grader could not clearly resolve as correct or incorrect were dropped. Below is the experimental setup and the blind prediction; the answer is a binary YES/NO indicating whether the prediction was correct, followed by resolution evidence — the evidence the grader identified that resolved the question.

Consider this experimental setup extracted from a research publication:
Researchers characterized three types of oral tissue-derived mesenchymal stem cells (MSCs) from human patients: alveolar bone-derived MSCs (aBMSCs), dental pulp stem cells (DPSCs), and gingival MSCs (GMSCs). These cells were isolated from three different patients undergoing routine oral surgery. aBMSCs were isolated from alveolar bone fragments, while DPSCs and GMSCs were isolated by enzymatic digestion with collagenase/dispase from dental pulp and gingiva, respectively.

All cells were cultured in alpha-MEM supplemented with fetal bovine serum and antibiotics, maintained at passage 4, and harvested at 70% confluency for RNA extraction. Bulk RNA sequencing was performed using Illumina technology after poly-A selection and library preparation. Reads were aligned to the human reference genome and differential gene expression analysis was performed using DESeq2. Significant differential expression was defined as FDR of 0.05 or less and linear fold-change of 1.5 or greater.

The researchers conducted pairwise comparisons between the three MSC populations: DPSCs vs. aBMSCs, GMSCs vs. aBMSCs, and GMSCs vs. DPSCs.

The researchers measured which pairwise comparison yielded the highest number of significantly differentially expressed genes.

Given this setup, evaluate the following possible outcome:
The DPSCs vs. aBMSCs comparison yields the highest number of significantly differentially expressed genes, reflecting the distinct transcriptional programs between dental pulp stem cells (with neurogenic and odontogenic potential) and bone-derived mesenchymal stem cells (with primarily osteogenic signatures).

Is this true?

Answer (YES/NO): NO